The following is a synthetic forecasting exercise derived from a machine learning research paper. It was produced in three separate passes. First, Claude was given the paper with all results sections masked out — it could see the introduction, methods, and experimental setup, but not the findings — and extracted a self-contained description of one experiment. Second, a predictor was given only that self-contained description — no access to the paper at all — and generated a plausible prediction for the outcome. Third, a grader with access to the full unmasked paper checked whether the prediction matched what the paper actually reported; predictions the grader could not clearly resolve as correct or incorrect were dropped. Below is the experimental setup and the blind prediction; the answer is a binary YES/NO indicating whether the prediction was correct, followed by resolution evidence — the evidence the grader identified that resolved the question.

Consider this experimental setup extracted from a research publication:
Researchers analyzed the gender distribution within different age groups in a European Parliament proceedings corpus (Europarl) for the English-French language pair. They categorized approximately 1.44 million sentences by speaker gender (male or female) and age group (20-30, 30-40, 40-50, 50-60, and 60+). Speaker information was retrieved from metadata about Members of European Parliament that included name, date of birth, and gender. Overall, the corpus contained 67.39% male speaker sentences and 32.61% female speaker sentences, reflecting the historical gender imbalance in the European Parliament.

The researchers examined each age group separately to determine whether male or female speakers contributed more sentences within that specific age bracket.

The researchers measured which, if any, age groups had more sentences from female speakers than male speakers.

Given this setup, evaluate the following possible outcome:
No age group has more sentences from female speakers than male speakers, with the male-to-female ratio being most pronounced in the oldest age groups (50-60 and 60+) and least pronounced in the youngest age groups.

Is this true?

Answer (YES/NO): NO